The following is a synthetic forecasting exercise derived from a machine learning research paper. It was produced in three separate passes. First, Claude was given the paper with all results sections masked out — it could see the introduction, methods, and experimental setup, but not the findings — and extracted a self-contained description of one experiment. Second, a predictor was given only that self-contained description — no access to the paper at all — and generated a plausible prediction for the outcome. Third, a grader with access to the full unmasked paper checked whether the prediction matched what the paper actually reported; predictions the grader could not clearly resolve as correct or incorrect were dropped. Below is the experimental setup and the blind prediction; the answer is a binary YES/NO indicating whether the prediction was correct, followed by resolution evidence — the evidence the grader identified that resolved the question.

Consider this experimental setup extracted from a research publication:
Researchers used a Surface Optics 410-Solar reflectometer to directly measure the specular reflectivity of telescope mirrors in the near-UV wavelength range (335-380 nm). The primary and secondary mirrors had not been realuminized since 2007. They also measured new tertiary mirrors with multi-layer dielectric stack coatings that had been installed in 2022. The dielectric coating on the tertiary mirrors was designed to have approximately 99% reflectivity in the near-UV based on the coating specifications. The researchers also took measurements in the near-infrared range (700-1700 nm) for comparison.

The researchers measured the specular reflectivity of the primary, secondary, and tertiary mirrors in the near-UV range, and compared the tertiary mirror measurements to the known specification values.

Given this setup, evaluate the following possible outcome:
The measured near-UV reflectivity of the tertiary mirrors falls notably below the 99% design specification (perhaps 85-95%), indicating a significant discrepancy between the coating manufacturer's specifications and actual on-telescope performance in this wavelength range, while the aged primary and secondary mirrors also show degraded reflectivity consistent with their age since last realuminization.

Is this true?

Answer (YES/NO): NO